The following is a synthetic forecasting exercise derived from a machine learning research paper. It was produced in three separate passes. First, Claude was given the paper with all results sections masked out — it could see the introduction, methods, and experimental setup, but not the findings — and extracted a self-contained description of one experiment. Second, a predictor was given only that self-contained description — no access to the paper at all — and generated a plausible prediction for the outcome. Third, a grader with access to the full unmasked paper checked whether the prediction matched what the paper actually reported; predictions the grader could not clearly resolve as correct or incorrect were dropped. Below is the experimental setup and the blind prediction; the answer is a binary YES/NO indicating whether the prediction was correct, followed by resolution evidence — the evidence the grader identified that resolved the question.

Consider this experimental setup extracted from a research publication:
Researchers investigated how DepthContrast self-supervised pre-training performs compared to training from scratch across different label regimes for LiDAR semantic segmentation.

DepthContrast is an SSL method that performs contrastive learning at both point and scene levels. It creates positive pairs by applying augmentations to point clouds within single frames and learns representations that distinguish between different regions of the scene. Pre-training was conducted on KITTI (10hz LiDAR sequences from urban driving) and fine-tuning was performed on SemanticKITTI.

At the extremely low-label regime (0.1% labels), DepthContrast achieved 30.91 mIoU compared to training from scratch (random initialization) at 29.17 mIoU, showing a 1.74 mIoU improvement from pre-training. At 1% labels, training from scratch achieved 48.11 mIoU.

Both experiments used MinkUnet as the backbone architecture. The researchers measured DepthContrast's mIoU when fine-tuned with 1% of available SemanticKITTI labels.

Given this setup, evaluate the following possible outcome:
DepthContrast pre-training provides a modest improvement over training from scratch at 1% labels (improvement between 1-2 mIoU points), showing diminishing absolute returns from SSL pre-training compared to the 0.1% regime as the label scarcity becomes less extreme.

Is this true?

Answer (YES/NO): NO